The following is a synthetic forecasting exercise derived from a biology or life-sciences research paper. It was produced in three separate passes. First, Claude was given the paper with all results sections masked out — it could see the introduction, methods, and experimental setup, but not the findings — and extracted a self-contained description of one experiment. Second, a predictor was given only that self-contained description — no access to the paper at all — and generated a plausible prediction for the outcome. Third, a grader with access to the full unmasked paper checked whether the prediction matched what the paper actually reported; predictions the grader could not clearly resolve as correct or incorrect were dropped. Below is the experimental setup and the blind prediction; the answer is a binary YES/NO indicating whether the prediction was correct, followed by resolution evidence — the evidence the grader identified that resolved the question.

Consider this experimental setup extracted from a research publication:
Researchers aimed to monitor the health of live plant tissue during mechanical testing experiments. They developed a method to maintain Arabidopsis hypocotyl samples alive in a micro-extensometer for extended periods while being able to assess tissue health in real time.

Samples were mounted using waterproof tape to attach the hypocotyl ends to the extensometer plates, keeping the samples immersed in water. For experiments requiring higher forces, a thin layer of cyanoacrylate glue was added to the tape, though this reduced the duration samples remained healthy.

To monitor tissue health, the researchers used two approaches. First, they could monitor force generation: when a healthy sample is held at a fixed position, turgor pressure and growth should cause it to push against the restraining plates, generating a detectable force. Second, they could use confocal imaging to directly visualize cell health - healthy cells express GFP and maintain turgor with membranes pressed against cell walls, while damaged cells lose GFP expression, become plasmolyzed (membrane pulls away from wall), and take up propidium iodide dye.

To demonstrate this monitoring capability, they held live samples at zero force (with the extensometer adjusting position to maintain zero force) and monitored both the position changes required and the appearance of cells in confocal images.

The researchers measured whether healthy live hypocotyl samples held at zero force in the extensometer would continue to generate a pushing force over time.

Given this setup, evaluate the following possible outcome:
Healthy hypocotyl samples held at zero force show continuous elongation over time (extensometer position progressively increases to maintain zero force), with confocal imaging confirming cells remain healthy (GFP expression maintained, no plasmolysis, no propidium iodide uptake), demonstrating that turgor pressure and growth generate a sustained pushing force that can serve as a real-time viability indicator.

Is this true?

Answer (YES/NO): YES